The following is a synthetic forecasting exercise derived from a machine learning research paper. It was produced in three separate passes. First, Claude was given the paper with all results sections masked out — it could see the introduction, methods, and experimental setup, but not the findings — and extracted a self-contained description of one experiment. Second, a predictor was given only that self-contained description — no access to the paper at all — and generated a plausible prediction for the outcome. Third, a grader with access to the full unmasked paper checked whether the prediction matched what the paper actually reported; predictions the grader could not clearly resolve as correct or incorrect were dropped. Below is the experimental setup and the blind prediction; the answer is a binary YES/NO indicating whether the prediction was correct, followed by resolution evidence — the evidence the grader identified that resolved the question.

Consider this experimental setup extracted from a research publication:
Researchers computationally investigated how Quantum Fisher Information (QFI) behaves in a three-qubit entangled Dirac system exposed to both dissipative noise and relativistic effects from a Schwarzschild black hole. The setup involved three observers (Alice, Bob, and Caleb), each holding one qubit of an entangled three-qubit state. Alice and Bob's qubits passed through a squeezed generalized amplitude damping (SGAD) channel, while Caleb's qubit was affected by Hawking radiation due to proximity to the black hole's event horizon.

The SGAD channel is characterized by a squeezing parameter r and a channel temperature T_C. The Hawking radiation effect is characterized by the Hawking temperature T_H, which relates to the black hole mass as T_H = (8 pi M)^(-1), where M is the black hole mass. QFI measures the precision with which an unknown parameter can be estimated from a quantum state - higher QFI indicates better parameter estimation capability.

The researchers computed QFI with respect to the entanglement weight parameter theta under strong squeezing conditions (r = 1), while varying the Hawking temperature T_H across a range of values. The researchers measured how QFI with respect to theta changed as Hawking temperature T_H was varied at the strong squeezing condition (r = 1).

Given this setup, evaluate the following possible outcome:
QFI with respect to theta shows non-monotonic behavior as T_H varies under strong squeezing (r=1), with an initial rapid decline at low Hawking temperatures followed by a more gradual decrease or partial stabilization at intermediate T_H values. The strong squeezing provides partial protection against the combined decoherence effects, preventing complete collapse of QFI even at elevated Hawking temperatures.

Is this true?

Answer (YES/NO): NO